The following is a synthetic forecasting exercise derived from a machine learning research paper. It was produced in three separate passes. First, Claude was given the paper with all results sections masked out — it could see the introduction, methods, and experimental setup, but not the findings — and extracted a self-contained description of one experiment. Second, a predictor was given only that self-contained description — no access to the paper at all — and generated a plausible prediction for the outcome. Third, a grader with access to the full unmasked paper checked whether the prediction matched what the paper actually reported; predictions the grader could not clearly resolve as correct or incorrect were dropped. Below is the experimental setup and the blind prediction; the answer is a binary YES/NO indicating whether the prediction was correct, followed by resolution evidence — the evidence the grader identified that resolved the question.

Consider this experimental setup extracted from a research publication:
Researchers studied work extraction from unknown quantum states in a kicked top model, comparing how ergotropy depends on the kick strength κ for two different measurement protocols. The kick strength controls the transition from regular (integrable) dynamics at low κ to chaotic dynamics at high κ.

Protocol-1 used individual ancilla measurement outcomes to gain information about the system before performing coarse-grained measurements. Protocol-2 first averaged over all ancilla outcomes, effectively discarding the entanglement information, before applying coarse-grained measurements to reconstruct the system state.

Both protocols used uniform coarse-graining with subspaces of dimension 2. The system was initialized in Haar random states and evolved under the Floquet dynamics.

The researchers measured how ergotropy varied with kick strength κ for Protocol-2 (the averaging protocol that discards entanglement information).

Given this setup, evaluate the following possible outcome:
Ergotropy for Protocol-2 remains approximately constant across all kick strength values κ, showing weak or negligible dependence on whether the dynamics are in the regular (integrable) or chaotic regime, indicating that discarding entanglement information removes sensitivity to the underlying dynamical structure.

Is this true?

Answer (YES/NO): NO